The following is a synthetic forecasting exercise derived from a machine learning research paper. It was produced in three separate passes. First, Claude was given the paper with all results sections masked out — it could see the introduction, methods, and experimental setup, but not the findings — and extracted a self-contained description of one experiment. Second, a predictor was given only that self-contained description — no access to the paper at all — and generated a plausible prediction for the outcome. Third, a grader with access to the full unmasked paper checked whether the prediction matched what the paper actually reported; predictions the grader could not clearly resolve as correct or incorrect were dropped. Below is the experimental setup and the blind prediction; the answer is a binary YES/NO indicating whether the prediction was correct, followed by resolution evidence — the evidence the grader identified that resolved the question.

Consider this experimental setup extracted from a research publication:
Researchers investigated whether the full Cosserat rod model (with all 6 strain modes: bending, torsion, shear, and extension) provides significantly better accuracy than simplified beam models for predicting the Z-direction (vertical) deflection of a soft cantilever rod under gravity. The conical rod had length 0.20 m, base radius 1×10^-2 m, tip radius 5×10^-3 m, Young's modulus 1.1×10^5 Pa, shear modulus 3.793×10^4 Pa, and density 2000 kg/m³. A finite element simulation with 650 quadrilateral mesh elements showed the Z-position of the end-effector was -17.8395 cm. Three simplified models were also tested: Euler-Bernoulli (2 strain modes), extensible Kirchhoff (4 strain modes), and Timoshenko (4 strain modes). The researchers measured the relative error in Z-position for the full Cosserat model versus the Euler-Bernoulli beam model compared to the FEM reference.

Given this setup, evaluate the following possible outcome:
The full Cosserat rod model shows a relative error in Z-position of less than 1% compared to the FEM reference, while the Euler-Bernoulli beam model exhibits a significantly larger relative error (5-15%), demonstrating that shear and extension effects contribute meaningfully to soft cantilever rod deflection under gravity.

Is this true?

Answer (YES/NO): NO